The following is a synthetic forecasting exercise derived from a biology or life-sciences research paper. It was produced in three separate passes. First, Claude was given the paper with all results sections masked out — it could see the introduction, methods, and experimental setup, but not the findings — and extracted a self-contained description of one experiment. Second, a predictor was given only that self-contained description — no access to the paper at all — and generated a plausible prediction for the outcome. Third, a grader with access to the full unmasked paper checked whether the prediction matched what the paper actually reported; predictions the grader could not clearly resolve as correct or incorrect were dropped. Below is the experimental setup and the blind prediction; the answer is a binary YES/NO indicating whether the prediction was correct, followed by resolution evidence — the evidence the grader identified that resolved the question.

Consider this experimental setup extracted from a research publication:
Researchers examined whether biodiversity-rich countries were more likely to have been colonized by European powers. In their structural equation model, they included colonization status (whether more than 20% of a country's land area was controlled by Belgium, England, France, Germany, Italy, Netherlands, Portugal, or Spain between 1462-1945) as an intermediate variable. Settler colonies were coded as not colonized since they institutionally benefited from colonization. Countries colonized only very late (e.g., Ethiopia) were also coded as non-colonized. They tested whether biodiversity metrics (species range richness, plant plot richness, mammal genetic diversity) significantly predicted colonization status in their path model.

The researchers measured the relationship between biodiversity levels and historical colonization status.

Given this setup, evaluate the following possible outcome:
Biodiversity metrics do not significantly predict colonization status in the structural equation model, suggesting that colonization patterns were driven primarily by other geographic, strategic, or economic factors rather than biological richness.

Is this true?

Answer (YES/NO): NO